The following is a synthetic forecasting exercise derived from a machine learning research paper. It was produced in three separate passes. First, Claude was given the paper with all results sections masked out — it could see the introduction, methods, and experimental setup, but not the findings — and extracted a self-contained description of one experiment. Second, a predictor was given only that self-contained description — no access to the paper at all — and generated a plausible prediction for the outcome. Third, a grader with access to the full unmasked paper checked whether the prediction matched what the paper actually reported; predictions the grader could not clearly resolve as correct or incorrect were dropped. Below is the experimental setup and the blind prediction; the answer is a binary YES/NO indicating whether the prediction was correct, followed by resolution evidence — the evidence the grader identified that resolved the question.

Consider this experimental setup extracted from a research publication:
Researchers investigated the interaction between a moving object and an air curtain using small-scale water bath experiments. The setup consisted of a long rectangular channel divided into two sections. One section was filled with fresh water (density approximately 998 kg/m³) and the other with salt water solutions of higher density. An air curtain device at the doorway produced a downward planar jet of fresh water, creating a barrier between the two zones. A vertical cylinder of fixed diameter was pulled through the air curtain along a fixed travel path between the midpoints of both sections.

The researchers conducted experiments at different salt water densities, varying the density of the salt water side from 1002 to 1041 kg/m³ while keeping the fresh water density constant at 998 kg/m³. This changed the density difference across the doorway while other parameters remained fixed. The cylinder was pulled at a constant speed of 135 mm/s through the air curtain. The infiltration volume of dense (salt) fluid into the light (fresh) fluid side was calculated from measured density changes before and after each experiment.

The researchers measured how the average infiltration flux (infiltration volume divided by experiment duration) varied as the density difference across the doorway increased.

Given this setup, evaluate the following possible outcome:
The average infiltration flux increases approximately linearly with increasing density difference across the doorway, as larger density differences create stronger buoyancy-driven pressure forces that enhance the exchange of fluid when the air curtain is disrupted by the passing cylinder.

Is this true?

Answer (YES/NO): NO